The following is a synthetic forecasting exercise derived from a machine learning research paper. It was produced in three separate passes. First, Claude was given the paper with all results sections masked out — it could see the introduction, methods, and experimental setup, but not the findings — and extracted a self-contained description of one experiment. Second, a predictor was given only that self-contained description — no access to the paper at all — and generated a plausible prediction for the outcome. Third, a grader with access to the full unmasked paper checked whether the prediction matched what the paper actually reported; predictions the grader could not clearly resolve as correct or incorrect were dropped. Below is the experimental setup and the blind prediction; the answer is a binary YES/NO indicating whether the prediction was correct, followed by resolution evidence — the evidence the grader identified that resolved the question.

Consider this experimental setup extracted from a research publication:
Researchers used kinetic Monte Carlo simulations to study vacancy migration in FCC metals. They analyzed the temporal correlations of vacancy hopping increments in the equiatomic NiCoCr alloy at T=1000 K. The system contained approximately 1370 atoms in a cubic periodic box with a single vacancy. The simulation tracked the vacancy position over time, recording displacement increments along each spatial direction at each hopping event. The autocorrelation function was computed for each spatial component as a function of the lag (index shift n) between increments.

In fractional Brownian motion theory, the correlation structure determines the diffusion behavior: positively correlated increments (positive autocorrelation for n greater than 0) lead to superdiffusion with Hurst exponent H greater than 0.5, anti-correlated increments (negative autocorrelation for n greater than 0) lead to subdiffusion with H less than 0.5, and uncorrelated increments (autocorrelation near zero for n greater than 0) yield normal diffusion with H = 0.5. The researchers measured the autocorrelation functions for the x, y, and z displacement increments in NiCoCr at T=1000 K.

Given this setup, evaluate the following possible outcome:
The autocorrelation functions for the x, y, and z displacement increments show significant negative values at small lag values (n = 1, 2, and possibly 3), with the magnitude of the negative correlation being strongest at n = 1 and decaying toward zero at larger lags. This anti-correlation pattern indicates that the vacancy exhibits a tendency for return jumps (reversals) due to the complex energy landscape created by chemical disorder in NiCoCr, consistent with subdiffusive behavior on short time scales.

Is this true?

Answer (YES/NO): NO